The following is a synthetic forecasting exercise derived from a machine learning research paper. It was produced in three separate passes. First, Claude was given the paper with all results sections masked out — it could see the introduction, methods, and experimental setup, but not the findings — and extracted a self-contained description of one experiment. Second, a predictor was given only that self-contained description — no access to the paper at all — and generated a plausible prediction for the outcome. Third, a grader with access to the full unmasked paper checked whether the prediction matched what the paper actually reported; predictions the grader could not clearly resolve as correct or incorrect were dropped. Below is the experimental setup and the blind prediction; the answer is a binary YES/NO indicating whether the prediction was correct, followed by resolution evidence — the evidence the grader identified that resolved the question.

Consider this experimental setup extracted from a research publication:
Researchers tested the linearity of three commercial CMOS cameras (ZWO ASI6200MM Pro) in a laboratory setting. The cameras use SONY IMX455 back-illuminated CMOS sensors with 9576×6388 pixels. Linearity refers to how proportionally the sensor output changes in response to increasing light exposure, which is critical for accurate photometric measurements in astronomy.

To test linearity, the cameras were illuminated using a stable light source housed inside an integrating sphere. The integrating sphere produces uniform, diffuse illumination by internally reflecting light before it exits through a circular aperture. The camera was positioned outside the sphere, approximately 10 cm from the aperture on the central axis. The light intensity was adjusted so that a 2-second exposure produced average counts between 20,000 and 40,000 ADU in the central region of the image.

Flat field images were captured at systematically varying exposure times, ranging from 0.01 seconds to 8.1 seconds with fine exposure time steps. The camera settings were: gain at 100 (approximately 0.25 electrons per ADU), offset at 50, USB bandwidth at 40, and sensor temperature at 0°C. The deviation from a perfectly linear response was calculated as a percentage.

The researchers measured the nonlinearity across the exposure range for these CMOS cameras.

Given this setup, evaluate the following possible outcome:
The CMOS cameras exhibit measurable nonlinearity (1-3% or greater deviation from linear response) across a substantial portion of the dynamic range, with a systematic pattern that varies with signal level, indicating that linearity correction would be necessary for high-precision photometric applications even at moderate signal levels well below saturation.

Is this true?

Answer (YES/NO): NO